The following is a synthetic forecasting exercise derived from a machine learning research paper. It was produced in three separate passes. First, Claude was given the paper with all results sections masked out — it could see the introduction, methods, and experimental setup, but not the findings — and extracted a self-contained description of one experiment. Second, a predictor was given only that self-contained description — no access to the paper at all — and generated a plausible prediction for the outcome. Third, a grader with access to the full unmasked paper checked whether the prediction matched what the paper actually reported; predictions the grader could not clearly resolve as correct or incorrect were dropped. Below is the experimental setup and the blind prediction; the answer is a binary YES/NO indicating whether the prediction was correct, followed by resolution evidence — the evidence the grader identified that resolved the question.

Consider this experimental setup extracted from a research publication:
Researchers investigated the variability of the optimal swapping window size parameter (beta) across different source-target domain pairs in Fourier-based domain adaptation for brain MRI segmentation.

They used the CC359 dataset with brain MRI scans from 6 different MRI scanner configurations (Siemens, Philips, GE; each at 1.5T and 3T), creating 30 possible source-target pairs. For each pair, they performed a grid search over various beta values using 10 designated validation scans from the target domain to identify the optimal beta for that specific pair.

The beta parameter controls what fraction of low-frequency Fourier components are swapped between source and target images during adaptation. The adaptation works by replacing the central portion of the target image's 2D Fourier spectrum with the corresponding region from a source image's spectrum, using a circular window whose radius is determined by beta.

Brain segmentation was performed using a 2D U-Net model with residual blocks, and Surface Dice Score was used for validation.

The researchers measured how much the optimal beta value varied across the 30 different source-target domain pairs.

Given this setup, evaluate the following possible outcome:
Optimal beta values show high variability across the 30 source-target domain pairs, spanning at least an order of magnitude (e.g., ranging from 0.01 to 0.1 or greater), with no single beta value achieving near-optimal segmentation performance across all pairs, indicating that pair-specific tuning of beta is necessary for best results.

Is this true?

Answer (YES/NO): NO